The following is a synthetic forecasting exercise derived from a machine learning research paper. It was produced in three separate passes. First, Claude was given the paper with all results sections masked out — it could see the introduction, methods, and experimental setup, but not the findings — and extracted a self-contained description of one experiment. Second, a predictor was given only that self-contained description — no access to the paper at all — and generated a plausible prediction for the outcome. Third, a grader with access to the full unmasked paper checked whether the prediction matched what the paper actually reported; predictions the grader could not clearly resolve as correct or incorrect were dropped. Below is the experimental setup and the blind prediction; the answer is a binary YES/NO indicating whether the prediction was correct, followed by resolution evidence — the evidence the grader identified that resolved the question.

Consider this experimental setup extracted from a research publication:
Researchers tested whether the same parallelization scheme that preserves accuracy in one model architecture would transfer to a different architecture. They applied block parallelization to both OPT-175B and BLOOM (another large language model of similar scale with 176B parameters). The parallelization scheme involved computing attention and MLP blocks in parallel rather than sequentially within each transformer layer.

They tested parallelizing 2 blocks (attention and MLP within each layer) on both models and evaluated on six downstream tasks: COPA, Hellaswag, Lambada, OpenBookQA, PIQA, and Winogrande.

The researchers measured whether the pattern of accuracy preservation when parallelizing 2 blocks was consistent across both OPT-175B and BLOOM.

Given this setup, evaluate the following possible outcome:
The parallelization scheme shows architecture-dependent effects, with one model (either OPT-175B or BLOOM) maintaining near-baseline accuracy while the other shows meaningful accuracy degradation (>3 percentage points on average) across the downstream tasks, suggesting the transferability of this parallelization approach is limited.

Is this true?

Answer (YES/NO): NO